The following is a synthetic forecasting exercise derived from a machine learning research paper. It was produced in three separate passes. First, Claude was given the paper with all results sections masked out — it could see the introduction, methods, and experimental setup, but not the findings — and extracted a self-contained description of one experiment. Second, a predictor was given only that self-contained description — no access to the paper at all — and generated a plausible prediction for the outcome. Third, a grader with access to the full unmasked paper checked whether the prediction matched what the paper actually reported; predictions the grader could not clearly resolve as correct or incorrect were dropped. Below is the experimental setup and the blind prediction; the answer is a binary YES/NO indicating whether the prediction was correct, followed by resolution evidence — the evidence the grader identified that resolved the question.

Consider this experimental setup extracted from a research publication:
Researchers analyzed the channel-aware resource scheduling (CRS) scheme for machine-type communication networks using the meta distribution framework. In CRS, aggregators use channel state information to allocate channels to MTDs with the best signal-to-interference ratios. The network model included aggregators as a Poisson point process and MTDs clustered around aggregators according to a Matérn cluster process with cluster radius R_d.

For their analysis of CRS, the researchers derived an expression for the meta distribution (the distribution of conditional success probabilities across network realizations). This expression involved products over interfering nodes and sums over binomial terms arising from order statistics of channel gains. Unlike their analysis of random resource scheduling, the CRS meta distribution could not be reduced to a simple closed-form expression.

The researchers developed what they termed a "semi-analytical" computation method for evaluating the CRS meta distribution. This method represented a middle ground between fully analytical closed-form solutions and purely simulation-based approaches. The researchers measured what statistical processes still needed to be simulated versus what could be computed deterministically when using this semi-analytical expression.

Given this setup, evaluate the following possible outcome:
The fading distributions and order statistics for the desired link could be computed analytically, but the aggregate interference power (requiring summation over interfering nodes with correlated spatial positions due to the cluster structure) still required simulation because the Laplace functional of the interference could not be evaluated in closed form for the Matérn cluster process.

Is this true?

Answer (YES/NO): NO